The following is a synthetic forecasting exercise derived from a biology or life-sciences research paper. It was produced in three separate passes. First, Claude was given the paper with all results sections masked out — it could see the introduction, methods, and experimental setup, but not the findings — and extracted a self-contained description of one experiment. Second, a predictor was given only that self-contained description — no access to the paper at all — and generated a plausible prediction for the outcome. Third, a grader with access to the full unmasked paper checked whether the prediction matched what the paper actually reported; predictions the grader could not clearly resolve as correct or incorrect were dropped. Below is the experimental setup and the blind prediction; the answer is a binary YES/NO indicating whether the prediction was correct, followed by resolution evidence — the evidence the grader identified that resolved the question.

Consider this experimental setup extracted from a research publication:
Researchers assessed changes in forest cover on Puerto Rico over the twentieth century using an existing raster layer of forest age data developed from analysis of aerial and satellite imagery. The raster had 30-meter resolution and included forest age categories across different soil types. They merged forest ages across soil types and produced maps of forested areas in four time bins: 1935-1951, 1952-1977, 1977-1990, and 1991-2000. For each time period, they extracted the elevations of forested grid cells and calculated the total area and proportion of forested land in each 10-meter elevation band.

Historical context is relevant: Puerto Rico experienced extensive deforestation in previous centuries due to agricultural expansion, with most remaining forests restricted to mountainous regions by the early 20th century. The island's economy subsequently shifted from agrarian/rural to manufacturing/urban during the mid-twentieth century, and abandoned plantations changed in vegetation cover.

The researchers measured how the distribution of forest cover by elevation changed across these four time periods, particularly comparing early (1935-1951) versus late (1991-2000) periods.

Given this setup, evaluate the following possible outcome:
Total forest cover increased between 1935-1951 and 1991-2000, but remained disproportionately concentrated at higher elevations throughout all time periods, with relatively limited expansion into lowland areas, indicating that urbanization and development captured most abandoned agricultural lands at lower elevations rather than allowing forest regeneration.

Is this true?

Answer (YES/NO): NO